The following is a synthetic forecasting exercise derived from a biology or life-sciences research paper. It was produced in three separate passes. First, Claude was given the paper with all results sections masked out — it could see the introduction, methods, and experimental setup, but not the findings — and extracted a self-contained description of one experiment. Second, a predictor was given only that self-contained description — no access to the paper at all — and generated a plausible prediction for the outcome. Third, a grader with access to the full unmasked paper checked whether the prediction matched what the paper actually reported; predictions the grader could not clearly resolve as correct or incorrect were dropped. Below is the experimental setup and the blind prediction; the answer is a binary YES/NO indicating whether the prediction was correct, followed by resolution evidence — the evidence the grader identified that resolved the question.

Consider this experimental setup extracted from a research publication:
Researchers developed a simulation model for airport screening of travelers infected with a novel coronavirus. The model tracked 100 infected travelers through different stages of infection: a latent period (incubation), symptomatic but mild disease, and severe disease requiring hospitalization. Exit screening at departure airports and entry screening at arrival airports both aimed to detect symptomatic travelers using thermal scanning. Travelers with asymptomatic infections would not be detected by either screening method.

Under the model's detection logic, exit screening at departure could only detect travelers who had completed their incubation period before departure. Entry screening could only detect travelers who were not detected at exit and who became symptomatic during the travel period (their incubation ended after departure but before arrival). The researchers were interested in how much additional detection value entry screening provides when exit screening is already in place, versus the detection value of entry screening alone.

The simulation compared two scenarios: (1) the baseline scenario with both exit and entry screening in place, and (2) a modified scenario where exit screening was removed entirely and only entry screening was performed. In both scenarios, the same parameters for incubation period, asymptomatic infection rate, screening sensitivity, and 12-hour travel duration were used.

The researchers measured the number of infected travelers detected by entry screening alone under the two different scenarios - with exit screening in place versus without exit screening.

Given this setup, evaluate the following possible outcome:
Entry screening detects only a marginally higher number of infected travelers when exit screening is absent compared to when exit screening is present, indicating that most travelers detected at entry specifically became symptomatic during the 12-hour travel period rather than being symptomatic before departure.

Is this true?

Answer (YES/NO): NO